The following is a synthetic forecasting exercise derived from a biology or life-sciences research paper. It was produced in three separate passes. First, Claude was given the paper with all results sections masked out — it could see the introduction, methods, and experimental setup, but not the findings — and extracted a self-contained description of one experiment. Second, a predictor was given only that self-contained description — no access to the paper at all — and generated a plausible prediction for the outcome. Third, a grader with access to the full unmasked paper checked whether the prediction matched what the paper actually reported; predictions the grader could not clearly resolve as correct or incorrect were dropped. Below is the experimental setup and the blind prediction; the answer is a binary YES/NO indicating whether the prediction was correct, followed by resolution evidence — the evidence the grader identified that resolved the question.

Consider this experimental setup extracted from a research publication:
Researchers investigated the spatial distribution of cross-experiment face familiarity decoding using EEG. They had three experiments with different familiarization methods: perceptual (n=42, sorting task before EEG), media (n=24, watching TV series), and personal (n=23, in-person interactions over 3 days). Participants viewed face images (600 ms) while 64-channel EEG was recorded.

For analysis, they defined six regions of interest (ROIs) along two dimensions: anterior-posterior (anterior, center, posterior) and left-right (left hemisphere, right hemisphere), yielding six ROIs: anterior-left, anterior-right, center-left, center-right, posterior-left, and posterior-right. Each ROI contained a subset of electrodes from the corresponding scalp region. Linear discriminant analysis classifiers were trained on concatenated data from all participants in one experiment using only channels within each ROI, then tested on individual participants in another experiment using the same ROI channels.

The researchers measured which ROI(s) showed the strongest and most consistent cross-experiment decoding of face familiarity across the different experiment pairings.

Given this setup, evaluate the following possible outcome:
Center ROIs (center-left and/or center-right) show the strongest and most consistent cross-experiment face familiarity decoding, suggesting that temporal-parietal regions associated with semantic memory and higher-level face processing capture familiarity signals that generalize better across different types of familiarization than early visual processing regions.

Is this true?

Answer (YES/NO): NO